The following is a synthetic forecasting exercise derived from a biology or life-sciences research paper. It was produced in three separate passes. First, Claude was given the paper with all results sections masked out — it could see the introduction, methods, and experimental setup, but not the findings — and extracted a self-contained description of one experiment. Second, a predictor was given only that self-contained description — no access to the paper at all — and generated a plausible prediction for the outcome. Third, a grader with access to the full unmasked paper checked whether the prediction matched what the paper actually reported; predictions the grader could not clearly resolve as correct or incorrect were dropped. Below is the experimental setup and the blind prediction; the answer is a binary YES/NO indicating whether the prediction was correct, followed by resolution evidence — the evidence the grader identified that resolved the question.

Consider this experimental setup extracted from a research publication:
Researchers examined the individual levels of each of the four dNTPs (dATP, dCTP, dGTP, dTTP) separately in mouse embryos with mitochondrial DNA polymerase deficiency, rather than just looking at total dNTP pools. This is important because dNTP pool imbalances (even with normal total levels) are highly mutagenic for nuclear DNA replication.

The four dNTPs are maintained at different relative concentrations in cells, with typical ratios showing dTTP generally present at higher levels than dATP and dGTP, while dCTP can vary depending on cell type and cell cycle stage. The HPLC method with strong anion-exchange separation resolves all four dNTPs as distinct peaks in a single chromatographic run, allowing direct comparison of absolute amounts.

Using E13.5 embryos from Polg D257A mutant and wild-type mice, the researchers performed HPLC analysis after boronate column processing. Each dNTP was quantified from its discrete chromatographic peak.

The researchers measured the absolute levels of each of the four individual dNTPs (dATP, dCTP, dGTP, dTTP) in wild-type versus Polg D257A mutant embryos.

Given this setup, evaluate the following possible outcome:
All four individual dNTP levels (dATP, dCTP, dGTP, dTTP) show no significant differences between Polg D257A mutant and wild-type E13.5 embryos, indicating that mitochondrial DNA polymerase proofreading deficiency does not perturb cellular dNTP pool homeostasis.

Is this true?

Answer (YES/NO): YES